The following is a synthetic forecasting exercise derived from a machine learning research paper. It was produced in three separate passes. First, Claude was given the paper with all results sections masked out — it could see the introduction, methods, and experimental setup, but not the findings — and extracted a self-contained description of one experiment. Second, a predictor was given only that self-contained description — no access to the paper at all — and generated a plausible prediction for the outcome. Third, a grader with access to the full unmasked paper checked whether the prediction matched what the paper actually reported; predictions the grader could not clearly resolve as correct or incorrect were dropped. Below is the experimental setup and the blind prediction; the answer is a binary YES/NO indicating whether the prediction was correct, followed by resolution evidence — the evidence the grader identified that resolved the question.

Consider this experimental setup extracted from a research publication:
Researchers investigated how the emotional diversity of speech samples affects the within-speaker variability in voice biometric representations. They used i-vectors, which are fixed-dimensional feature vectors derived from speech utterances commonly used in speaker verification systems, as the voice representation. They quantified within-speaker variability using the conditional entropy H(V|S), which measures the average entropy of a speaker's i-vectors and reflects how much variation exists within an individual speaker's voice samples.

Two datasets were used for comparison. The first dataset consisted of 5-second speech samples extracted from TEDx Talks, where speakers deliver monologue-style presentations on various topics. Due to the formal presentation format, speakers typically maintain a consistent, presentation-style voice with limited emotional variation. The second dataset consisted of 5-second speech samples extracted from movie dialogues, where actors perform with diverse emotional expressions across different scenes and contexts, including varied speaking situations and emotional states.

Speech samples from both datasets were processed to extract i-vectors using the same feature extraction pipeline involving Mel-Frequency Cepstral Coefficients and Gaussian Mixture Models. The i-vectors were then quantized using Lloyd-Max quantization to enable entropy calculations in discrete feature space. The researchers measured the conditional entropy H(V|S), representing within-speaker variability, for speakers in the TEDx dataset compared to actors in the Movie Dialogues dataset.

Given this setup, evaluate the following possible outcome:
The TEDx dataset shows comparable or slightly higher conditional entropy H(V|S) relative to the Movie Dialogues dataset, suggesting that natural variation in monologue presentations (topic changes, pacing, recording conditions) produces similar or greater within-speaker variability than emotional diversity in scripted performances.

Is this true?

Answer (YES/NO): NO